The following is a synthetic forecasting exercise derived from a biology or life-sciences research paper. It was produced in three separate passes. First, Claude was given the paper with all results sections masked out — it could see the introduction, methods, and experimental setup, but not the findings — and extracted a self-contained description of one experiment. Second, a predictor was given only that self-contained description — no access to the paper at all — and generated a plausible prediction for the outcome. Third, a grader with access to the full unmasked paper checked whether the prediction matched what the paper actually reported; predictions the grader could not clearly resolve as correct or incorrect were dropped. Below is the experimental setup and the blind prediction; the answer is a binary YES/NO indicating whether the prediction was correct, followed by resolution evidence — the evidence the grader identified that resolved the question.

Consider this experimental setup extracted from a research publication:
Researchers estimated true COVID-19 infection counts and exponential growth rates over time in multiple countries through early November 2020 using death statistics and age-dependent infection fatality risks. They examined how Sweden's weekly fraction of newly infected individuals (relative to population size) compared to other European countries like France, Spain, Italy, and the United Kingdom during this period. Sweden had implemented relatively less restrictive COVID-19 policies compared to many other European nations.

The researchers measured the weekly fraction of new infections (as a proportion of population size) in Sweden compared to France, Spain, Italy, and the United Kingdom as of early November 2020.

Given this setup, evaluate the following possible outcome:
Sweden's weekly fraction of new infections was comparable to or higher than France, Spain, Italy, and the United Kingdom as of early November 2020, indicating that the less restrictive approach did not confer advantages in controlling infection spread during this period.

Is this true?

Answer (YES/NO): NO